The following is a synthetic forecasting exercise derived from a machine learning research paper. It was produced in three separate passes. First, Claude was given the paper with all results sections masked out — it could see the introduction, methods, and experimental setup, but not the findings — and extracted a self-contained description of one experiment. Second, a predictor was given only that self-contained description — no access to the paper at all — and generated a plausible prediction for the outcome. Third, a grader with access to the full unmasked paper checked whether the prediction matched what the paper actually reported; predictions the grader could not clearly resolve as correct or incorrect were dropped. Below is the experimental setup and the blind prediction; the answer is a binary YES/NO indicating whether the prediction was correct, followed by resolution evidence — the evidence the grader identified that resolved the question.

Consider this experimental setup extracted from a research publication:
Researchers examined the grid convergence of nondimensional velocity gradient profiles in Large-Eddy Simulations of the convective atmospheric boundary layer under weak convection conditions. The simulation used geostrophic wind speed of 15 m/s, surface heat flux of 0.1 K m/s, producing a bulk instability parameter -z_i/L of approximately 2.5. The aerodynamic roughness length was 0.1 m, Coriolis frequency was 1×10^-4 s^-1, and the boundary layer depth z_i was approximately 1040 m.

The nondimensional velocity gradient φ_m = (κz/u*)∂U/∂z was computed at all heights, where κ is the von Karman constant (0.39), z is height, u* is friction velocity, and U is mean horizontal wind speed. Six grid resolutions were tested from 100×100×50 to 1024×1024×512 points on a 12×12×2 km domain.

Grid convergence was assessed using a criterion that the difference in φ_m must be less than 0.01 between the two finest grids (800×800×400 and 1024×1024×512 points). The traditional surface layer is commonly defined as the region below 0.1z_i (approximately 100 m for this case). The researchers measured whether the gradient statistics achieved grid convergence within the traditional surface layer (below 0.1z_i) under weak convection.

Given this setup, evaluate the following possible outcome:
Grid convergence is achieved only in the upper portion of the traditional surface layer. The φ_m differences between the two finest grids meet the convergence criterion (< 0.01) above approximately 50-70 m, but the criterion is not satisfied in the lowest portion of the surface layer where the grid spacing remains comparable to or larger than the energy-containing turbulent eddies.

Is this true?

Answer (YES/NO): NO